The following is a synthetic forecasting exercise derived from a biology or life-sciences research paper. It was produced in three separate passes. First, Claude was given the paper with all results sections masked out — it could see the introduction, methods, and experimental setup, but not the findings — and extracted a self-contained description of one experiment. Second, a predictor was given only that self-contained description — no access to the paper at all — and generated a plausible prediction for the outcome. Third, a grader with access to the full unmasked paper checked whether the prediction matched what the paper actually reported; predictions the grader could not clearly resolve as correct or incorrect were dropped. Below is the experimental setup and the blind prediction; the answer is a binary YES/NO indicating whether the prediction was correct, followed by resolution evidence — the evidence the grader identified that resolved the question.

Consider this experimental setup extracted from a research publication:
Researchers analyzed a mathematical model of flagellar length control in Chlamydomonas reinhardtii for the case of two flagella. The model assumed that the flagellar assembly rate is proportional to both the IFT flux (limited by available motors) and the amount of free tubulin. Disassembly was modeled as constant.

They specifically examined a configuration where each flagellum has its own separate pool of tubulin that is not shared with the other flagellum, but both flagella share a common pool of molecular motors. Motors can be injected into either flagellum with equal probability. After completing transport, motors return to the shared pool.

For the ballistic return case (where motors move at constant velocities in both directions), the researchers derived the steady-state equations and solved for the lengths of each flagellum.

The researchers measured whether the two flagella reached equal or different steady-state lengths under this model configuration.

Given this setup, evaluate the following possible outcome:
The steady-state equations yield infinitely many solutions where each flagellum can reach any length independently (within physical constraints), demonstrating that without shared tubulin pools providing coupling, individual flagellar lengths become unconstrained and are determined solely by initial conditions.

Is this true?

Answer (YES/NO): NO